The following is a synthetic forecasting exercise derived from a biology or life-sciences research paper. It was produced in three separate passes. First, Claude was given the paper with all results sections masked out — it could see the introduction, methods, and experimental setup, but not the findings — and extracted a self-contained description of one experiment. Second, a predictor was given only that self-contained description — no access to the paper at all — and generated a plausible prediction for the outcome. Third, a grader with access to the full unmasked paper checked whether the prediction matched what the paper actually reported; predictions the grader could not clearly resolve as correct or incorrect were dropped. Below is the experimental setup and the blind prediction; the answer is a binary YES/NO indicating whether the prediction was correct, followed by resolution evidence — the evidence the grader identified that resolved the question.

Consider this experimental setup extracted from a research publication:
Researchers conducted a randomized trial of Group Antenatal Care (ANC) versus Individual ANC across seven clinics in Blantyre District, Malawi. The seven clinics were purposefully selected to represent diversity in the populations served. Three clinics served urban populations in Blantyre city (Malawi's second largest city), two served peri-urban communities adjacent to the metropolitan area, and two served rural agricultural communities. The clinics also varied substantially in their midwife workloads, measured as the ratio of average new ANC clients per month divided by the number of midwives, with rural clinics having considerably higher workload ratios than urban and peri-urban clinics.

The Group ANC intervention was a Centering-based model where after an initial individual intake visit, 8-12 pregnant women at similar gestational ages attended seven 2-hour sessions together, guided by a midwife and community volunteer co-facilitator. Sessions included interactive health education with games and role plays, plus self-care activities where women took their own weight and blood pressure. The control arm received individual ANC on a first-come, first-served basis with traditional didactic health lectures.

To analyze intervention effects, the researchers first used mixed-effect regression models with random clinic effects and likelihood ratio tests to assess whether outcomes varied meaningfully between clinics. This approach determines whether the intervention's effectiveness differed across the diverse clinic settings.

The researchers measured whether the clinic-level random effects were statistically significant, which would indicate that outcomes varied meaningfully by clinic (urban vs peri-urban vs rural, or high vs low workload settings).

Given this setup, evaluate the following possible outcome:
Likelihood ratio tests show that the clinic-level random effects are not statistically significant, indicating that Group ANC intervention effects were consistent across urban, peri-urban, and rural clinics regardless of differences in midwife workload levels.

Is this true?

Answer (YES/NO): YES